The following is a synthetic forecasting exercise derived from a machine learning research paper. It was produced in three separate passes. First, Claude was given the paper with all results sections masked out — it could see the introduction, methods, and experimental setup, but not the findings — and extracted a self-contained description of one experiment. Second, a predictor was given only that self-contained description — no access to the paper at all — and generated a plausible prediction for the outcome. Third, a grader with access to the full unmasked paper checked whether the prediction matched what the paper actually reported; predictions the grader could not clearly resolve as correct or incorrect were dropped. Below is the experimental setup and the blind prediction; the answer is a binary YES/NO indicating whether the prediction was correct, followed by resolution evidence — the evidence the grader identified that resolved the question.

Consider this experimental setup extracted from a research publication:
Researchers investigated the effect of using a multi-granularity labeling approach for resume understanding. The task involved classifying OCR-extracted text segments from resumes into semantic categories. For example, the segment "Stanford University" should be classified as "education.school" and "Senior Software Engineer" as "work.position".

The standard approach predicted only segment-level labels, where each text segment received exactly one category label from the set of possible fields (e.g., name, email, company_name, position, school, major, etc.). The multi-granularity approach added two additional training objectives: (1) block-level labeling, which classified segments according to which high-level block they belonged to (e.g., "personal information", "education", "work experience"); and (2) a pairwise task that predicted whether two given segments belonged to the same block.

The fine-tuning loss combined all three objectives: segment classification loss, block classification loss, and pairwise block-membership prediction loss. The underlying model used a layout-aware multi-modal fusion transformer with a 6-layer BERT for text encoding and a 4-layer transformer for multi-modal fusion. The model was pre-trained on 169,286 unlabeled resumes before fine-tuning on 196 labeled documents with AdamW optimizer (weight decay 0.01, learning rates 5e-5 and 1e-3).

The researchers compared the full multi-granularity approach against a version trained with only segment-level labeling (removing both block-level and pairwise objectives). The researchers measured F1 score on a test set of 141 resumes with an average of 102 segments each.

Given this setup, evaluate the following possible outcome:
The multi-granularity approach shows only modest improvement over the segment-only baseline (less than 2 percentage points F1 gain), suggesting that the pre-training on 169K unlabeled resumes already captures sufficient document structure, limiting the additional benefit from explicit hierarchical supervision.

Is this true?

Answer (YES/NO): YES